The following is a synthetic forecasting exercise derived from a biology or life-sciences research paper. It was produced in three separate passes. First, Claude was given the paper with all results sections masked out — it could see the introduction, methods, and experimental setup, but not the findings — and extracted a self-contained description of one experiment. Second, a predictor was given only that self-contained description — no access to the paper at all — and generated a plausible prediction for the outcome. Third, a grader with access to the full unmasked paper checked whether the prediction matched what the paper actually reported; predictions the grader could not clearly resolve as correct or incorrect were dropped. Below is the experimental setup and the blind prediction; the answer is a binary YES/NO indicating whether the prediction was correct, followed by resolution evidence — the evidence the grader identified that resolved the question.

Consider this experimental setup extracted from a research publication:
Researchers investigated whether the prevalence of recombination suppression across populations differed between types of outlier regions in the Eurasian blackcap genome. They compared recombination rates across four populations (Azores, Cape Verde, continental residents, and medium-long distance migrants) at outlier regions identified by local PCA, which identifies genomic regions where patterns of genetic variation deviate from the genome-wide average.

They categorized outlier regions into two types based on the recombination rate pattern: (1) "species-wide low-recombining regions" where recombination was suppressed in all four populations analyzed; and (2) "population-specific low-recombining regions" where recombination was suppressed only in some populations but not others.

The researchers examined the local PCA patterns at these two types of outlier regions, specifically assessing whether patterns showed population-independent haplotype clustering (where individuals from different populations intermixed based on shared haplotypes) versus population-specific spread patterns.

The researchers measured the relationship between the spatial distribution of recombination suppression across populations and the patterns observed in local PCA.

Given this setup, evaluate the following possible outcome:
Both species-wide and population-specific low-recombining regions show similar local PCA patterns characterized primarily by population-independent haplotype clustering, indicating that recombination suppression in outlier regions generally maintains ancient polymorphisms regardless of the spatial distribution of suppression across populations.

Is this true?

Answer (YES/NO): NO